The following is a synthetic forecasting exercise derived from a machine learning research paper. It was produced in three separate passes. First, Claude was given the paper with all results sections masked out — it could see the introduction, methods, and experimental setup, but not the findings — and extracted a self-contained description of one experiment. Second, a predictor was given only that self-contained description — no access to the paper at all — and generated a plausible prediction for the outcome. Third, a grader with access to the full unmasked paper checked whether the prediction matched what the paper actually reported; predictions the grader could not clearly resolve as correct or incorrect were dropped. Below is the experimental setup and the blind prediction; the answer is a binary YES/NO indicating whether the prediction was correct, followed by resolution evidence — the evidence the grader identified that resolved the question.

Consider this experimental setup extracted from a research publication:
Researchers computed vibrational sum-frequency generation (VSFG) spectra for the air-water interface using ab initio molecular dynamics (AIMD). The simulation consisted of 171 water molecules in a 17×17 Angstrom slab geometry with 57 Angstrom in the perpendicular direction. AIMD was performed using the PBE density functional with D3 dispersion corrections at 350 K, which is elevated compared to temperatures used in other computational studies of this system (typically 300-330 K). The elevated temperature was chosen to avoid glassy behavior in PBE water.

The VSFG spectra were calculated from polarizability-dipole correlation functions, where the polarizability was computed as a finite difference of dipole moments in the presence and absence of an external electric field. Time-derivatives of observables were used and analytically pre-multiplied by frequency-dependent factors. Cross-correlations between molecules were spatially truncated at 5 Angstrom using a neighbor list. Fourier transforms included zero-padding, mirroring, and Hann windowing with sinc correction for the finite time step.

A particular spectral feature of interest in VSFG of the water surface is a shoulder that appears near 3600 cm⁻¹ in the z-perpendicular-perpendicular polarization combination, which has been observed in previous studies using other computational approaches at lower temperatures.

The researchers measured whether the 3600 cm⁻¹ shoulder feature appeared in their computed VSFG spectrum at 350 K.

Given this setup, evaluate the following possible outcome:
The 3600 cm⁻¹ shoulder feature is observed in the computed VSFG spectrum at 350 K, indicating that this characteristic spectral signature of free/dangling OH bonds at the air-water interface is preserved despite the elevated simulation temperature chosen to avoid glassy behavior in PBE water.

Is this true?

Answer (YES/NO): NO